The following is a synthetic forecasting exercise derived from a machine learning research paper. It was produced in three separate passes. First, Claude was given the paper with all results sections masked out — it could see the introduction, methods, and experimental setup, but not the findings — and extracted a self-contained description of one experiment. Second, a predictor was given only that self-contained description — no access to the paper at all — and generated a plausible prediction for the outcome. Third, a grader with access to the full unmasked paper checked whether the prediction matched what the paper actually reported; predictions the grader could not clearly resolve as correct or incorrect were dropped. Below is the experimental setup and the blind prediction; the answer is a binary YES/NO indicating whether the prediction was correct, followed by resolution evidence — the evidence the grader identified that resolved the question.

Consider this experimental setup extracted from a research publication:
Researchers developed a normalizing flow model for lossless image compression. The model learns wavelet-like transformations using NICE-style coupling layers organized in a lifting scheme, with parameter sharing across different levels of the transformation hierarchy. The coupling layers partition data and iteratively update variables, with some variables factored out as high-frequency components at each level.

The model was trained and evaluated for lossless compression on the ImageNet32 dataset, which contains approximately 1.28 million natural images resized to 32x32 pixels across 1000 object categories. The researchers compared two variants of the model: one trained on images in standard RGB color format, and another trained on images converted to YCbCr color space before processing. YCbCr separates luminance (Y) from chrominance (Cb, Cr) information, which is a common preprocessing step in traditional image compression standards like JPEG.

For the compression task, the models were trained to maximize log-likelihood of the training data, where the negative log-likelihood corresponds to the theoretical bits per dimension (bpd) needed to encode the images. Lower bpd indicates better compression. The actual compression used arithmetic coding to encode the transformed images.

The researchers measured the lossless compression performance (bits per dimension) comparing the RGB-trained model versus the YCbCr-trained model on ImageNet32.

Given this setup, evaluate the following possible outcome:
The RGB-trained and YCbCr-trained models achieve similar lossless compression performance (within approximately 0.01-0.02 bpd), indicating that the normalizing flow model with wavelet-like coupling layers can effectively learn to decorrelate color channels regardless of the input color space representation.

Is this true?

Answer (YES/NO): NO